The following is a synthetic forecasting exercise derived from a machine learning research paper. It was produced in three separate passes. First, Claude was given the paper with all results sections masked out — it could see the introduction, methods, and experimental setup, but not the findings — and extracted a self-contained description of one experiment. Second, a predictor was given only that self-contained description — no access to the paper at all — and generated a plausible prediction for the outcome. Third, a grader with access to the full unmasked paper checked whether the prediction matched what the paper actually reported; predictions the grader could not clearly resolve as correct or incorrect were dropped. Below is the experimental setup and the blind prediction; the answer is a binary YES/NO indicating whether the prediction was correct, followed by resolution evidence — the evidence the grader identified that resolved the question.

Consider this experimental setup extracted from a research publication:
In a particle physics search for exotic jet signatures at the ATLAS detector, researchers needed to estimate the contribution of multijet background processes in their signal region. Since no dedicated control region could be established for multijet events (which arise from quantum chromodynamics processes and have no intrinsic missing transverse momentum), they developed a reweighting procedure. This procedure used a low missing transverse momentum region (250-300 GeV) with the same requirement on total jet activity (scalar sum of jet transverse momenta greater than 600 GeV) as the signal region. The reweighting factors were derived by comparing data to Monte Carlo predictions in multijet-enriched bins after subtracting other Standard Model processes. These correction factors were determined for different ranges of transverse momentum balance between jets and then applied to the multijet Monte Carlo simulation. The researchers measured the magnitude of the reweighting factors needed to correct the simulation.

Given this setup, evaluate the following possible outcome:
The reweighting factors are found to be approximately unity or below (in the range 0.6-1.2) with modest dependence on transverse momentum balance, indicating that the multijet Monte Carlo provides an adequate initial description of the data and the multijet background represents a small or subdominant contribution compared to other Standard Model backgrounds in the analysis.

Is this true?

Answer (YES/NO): NO